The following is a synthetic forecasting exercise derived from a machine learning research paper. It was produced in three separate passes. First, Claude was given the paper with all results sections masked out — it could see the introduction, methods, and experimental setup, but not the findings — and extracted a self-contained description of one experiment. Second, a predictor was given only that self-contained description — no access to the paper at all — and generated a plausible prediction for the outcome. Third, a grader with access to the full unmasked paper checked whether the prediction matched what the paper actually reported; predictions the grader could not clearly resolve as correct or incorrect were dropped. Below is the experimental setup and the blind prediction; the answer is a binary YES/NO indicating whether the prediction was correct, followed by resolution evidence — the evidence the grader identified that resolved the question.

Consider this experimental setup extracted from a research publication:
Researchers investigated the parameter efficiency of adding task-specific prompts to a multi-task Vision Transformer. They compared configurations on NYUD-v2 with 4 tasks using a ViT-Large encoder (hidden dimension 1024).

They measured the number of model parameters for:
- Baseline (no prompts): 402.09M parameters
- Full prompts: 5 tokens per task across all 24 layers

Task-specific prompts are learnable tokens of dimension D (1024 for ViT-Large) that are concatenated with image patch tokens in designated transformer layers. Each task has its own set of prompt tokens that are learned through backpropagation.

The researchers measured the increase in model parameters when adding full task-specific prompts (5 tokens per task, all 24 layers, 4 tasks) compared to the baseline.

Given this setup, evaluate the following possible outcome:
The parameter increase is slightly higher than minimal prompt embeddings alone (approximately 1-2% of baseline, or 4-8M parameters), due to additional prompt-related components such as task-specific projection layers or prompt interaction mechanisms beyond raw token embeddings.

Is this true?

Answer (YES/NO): NO